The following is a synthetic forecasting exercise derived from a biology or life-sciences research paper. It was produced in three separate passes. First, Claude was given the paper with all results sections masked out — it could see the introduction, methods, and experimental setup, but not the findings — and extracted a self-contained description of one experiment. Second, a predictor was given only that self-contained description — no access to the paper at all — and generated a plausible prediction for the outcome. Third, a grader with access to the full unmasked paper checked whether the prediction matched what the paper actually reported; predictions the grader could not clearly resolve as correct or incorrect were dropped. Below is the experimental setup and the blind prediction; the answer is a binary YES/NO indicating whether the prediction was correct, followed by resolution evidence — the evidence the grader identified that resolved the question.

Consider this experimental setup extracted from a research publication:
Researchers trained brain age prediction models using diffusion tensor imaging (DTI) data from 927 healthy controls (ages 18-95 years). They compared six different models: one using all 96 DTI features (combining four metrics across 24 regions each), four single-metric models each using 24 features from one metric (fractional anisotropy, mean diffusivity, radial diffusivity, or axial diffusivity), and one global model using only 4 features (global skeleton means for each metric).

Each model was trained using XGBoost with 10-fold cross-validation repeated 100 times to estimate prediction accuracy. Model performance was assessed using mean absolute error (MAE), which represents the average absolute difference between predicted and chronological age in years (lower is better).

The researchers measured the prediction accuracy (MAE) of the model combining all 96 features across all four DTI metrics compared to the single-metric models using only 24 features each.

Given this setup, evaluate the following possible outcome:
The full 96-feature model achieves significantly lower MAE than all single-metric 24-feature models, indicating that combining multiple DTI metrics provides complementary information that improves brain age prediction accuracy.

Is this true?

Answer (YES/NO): NO